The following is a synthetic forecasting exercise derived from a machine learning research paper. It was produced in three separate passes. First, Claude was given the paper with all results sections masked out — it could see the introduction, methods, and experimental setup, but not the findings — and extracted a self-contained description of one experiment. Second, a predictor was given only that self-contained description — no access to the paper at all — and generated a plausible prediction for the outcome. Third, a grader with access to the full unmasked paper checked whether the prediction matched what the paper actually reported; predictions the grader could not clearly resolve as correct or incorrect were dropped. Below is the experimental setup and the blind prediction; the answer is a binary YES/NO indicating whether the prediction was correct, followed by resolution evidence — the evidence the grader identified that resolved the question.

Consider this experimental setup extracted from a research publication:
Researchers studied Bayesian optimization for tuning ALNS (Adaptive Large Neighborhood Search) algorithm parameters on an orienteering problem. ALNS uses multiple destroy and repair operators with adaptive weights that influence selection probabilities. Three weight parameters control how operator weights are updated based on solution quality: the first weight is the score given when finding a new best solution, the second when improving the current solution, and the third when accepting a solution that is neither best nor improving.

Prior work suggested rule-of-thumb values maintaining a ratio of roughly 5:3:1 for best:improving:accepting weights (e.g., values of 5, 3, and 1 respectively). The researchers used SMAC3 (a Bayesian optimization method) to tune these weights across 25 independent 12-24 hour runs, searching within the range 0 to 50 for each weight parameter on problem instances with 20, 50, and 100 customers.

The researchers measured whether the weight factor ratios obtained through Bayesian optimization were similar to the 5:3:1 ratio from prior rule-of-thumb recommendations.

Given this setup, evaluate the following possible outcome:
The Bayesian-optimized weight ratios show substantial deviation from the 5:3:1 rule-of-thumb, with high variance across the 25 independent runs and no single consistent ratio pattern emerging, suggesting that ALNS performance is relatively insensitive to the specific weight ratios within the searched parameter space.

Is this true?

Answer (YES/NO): NO